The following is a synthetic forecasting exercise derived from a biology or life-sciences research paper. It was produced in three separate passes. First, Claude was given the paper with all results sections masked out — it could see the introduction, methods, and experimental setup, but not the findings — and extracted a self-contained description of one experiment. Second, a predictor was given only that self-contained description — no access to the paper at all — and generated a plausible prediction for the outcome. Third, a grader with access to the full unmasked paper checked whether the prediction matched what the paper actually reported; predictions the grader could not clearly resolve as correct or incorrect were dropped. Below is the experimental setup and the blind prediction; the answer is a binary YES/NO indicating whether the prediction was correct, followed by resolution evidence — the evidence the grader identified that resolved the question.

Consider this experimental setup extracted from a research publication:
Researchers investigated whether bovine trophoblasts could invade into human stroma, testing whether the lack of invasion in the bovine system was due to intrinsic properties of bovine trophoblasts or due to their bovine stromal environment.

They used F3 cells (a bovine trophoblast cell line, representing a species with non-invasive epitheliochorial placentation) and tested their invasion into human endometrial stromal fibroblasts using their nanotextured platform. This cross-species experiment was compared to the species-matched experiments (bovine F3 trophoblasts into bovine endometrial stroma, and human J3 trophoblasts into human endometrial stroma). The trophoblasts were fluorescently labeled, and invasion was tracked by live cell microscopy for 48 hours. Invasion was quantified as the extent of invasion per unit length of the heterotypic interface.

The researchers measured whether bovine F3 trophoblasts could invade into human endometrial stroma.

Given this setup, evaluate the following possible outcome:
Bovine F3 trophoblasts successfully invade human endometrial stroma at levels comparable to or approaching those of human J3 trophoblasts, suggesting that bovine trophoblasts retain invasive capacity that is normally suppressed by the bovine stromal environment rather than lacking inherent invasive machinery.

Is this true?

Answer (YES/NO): YES